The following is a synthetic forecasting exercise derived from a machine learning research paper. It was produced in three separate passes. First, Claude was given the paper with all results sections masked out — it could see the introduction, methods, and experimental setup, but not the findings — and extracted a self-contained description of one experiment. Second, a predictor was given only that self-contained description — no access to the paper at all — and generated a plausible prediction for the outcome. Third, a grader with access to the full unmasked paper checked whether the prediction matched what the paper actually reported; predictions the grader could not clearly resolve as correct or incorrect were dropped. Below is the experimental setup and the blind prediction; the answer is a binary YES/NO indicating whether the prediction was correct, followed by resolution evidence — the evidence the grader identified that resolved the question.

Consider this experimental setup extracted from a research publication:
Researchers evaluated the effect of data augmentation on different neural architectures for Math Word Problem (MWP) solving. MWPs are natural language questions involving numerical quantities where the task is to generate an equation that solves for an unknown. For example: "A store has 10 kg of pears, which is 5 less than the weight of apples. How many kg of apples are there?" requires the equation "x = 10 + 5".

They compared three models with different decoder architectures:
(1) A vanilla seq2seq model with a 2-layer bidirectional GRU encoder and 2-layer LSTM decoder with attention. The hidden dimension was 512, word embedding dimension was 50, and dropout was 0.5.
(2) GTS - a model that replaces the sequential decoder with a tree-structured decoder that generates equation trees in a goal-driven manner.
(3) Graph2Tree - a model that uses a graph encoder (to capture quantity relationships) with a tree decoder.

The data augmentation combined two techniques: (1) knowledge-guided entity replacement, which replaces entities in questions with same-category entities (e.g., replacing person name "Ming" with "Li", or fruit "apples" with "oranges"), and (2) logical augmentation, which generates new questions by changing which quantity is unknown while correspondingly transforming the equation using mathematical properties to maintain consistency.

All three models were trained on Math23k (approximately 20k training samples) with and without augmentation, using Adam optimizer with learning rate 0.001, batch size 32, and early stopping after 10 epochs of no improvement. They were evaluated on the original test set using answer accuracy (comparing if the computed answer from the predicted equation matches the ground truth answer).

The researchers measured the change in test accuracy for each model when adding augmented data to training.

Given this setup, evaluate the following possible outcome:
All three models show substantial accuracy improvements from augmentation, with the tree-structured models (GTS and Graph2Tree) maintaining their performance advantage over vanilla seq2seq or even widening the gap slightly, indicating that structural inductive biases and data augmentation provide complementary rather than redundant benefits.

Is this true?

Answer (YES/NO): NO